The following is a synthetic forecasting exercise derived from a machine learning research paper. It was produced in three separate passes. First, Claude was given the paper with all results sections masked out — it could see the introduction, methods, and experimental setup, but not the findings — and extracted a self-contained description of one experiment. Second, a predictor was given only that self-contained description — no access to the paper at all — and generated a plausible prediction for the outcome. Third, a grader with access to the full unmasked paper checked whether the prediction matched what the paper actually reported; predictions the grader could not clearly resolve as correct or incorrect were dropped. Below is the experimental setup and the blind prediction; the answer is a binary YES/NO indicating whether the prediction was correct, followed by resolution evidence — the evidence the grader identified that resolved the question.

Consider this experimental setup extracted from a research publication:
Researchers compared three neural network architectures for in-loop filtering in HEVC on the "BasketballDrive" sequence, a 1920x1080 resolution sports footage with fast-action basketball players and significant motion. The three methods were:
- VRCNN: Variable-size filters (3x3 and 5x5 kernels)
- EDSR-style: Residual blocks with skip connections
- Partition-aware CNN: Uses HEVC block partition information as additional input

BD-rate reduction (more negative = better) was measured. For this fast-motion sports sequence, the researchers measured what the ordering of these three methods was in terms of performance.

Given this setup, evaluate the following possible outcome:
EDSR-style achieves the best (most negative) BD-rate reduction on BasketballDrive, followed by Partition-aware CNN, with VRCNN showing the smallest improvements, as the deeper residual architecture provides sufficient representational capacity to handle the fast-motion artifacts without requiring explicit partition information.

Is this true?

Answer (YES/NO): NO